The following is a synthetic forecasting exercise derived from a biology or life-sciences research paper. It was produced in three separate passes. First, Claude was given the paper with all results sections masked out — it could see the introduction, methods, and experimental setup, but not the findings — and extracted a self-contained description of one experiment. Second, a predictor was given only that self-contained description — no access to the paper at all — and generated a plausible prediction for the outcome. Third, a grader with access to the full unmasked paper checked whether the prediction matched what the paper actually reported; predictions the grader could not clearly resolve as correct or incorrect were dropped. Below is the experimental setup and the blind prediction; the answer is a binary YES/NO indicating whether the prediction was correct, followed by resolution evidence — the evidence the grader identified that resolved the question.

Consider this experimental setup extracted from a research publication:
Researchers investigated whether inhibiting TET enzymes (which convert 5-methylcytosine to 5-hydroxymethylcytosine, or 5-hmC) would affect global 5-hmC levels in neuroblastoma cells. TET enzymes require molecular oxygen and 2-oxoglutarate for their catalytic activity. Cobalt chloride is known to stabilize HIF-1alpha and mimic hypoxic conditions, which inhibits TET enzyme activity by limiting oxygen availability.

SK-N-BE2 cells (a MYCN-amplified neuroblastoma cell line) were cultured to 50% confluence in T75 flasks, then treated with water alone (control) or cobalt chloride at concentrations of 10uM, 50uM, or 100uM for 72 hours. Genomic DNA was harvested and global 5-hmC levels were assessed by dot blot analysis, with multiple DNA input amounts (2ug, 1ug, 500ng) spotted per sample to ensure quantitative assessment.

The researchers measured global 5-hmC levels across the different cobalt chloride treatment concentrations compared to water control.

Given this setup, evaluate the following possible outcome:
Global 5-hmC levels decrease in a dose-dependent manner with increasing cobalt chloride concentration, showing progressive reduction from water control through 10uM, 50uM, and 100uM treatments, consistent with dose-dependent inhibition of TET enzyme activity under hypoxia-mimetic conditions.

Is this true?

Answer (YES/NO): YES